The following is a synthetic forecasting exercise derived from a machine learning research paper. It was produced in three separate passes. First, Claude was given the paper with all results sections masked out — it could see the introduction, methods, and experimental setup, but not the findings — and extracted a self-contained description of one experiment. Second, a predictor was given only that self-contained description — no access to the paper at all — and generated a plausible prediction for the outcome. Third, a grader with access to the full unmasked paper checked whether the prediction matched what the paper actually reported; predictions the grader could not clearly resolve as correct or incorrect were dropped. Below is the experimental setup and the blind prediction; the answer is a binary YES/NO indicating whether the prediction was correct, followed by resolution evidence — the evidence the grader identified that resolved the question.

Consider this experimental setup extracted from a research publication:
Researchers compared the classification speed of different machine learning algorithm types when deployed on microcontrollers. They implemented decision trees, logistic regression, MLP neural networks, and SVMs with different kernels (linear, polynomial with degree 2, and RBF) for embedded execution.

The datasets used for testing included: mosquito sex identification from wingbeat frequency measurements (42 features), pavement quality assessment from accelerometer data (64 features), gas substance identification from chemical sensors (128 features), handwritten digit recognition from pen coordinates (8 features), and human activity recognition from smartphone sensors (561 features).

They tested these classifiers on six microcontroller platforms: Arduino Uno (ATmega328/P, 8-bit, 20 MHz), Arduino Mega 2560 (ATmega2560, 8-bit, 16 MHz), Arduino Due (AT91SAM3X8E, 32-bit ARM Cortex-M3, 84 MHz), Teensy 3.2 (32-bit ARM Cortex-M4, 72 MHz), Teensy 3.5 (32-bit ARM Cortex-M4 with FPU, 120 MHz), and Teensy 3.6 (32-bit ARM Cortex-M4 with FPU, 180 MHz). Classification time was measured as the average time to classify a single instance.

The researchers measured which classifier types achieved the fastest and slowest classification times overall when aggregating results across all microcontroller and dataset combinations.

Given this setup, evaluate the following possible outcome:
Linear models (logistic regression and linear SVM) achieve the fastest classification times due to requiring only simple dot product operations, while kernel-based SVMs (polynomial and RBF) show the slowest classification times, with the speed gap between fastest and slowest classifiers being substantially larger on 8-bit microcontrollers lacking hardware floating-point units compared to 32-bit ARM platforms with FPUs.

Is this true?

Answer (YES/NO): NO